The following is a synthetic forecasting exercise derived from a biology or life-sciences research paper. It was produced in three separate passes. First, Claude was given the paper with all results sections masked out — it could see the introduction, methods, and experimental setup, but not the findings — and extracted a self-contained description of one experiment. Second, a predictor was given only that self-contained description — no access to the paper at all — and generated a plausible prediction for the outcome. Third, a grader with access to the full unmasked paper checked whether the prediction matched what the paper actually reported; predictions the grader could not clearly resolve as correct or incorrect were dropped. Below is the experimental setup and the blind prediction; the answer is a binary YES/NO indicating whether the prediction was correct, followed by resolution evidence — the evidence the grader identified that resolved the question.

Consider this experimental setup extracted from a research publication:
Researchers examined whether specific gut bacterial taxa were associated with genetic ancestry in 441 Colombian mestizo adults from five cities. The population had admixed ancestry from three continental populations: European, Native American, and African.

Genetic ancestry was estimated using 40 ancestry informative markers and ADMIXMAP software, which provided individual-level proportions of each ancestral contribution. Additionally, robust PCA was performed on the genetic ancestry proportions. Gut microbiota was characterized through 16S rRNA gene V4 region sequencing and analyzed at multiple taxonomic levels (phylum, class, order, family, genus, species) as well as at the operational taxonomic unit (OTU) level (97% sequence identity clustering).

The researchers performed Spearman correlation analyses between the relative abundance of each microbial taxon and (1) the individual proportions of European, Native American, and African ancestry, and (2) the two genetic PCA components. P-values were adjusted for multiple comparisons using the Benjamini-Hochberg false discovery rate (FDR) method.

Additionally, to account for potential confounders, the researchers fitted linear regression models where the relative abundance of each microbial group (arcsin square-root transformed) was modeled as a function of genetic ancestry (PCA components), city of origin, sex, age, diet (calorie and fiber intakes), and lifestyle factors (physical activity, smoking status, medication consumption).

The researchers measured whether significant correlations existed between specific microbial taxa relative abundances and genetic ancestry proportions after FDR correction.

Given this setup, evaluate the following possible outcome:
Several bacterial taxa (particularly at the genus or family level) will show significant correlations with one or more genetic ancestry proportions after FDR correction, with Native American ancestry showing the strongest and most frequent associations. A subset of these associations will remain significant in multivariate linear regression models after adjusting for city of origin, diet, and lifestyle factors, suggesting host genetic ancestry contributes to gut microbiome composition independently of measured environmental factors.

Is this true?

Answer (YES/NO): NO